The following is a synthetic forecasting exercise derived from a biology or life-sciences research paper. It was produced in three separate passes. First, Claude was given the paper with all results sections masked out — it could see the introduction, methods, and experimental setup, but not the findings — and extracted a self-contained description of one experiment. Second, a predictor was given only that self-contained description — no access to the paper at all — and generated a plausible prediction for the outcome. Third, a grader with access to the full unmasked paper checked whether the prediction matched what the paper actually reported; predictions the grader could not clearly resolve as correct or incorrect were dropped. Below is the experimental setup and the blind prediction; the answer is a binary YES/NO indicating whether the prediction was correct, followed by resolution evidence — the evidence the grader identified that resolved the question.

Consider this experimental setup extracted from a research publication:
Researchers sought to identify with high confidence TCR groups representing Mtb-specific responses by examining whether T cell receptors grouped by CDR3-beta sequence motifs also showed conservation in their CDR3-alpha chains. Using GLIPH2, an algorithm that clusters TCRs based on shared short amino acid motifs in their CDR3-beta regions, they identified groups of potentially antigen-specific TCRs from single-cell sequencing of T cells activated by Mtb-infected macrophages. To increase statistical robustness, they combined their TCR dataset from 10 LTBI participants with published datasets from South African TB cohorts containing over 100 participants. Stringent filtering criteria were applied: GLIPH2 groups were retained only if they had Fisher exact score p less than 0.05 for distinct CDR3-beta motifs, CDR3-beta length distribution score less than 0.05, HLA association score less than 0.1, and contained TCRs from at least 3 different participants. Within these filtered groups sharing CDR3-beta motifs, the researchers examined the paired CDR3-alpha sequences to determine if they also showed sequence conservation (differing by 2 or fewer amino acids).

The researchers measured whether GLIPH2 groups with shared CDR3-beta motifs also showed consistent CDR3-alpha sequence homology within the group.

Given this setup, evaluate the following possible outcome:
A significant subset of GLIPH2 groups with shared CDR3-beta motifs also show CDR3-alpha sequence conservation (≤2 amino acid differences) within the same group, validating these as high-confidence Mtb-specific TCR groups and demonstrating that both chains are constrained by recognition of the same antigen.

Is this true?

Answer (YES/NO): YES